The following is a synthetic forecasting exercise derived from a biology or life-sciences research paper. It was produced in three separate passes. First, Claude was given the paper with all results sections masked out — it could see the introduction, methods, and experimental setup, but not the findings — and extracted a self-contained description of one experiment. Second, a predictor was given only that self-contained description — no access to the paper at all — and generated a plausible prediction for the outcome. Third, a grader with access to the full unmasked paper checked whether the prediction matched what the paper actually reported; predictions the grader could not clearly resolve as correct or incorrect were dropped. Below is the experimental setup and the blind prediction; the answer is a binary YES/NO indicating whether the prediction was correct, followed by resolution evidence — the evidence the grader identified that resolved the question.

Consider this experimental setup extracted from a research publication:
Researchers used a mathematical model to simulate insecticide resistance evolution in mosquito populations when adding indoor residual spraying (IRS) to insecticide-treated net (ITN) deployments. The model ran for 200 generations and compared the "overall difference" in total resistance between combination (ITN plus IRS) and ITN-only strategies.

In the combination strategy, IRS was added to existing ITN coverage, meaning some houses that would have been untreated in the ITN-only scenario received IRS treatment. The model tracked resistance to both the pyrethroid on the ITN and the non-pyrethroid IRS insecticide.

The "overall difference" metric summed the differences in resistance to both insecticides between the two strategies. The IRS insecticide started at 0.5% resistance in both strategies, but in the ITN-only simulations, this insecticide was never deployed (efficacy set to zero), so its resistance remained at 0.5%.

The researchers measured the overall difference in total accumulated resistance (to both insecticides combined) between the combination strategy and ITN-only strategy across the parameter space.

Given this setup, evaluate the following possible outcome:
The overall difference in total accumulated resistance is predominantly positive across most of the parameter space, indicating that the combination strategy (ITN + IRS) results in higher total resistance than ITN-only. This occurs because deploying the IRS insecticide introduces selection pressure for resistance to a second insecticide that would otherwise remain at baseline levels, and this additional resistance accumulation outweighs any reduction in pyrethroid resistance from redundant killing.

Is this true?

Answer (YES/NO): YES